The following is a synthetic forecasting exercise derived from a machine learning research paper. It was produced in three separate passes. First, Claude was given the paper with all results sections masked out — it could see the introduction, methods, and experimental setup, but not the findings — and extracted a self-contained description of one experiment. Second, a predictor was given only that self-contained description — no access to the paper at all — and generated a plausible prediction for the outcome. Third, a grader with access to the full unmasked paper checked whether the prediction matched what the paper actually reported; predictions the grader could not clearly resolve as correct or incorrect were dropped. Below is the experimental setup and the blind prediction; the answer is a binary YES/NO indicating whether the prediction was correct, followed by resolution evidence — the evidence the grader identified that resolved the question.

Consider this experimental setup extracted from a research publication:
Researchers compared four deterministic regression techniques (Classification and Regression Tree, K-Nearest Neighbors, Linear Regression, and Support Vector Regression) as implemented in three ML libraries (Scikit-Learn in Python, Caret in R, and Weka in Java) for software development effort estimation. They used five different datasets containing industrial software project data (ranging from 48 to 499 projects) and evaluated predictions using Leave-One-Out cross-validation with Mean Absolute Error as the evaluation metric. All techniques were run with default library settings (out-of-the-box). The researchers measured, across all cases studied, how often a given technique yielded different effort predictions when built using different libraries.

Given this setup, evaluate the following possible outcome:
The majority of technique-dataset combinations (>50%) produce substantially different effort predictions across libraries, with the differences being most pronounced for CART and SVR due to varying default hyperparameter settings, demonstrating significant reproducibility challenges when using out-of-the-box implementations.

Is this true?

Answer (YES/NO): NO